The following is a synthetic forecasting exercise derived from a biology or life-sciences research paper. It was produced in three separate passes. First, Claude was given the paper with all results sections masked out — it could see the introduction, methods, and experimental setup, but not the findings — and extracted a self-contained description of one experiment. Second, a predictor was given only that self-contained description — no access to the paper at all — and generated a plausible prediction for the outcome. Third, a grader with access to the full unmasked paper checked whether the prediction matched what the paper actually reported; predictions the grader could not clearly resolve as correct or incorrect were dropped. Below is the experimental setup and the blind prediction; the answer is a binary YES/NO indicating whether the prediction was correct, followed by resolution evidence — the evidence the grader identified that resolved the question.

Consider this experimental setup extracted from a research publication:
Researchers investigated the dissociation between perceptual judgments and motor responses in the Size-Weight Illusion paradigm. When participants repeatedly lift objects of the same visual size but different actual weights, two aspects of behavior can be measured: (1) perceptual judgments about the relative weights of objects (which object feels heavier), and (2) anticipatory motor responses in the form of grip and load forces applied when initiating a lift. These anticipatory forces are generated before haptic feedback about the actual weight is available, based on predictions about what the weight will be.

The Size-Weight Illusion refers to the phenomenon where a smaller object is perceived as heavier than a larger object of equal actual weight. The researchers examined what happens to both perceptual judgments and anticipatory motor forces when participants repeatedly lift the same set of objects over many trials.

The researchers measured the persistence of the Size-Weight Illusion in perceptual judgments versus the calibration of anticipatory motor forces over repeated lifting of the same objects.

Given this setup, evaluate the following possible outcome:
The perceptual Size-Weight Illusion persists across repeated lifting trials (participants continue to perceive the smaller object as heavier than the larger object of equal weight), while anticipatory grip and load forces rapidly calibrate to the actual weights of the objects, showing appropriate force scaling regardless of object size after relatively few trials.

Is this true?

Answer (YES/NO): YES